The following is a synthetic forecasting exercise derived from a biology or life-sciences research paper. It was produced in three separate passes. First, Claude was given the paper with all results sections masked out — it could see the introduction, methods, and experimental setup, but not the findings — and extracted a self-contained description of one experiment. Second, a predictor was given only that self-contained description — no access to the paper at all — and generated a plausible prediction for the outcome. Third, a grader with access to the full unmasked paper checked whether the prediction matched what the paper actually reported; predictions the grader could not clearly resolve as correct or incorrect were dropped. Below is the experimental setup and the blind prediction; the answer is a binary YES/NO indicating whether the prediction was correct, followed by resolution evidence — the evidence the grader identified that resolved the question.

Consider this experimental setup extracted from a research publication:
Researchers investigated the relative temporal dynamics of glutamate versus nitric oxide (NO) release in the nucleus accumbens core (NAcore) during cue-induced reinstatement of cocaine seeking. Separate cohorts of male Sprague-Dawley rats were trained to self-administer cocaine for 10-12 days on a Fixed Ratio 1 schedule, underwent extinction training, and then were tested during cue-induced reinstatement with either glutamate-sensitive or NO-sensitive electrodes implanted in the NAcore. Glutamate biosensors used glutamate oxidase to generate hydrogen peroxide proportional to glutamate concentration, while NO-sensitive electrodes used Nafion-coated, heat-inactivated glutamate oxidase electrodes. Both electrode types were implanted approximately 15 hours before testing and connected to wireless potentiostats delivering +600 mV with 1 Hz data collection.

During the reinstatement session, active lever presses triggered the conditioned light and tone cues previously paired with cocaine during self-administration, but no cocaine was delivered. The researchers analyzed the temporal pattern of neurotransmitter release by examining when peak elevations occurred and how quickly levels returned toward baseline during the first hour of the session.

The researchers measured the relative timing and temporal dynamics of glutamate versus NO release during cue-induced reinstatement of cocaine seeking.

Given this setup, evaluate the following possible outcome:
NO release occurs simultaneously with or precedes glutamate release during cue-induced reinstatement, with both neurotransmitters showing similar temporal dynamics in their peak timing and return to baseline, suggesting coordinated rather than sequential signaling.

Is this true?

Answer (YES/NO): NO